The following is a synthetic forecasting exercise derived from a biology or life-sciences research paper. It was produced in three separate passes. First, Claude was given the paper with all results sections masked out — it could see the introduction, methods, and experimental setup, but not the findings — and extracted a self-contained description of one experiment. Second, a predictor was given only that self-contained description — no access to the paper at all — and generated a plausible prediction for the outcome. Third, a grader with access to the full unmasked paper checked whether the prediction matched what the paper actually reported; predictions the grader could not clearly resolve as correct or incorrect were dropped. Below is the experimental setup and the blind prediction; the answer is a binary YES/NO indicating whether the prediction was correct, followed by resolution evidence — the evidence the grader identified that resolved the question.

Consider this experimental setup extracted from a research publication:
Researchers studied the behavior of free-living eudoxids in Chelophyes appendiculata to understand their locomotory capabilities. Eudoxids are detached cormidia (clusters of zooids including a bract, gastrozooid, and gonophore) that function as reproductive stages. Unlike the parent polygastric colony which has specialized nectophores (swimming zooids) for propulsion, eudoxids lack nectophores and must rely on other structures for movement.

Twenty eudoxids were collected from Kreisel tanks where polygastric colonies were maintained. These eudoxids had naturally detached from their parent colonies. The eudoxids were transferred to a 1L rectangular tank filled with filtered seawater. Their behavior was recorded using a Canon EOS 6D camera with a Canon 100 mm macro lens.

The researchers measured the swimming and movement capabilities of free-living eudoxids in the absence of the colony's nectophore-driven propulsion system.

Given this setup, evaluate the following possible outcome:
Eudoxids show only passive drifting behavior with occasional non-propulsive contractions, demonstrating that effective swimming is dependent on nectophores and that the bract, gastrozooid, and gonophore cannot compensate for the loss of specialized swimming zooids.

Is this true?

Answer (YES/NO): NO